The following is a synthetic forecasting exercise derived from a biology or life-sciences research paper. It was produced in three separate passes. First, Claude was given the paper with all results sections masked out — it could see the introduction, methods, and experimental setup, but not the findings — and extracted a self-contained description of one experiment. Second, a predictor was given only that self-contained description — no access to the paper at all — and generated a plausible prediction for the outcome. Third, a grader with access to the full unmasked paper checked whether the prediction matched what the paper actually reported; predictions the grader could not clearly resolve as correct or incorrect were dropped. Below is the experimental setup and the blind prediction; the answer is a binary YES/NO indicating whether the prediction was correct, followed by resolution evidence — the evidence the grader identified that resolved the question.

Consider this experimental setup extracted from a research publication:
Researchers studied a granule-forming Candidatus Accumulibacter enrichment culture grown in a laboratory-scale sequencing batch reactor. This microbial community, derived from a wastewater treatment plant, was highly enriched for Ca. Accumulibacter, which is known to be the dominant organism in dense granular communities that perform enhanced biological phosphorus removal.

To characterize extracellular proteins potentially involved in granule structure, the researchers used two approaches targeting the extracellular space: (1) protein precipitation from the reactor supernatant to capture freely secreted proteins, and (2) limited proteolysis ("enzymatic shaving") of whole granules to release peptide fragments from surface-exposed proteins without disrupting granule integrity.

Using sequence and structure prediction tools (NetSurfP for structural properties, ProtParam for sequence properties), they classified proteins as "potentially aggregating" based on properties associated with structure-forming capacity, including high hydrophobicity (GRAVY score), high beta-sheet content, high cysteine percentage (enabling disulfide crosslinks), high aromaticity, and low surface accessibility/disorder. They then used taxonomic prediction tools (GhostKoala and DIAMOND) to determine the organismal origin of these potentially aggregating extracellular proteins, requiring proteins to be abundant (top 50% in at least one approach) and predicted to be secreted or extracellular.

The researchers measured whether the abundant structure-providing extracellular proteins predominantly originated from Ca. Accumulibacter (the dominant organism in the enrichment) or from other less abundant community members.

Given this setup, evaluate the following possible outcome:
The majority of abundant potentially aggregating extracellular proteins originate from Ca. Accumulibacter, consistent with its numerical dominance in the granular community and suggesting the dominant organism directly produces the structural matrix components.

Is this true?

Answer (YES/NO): NO